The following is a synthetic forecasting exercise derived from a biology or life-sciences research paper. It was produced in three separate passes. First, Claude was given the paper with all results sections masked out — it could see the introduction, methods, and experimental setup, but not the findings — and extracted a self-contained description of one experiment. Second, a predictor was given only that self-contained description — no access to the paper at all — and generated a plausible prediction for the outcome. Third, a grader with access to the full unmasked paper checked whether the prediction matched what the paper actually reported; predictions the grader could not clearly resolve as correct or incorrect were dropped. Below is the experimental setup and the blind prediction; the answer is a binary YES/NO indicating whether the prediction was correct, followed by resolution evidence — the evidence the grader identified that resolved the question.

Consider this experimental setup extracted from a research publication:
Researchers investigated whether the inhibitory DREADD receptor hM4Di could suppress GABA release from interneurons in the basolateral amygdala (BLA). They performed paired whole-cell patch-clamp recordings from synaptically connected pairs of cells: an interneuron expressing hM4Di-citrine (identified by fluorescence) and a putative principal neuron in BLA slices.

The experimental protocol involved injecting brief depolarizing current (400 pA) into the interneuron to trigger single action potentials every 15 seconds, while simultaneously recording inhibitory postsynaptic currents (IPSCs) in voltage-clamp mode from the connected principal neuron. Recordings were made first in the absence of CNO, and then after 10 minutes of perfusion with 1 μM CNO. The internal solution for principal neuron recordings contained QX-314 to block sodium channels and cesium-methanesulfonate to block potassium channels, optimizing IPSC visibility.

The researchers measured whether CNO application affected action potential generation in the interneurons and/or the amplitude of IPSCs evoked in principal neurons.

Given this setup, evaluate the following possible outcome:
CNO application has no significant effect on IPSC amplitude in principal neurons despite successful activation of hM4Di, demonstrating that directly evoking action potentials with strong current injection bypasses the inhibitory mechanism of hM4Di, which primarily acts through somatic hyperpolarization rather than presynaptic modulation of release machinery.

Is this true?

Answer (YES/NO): NO